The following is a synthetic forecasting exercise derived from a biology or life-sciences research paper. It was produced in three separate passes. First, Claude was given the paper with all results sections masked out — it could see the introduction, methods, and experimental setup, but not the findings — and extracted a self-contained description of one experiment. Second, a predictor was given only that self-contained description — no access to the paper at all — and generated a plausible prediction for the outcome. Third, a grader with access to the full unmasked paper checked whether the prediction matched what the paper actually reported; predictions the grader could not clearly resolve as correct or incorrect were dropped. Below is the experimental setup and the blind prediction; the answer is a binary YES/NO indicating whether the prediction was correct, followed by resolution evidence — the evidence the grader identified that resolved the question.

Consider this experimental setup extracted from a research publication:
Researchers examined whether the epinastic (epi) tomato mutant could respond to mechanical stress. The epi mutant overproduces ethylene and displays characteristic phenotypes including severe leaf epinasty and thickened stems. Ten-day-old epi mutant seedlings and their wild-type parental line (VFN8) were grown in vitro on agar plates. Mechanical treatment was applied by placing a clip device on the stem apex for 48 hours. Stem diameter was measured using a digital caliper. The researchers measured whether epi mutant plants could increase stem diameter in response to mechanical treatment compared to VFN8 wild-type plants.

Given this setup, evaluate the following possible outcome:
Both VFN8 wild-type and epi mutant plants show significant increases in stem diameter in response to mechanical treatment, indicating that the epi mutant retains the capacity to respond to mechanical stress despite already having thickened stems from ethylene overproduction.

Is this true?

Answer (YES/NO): YES